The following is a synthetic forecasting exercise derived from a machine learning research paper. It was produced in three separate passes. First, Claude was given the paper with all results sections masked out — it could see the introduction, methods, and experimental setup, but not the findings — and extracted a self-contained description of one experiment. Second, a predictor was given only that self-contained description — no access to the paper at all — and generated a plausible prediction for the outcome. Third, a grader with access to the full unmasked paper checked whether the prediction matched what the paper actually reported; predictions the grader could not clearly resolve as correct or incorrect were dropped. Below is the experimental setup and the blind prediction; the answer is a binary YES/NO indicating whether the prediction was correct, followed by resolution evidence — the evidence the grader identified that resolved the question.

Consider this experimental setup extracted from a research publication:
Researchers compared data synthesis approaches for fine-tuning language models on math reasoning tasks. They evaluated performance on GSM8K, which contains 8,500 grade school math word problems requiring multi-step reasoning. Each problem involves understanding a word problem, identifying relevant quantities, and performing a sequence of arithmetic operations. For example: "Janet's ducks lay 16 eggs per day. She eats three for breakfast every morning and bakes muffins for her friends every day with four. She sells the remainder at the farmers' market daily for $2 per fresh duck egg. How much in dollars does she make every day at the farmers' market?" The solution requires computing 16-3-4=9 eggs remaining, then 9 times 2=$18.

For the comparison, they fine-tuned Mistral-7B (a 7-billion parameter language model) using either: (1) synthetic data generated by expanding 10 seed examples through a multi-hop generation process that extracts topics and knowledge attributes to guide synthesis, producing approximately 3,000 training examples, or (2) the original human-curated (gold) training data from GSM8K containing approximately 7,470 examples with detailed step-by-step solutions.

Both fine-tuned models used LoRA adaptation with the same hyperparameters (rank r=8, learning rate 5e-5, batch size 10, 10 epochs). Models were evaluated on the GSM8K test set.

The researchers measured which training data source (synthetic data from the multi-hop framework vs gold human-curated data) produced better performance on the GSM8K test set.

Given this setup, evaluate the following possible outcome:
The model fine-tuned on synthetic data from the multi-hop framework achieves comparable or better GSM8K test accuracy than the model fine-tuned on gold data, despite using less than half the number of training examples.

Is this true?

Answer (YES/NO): NO